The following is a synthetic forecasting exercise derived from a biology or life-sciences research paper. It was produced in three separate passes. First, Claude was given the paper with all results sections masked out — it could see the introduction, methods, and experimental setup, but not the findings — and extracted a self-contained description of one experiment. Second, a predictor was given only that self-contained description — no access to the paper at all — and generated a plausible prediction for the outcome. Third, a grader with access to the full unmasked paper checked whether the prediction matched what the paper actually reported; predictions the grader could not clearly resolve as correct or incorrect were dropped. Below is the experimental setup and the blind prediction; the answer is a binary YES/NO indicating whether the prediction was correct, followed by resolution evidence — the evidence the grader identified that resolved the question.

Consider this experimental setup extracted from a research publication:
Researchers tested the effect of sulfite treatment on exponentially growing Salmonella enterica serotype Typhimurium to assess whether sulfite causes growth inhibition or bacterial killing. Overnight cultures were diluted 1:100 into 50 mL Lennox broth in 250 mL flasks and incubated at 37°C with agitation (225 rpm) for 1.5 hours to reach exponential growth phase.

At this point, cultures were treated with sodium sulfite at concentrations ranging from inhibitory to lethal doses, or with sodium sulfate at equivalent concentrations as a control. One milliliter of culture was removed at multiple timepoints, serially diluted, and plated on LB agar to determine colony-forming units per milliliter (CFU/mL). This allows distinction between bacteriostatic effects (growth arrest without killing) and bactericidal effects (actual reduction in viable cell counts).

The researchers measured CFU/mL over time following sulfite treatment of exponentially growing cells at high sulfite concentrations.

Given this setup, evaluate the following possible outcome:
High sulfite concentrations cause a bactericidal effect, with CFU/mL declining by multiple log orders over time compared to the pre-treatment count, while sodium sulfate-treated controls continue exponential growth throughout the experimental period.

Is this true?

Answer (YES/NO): NO